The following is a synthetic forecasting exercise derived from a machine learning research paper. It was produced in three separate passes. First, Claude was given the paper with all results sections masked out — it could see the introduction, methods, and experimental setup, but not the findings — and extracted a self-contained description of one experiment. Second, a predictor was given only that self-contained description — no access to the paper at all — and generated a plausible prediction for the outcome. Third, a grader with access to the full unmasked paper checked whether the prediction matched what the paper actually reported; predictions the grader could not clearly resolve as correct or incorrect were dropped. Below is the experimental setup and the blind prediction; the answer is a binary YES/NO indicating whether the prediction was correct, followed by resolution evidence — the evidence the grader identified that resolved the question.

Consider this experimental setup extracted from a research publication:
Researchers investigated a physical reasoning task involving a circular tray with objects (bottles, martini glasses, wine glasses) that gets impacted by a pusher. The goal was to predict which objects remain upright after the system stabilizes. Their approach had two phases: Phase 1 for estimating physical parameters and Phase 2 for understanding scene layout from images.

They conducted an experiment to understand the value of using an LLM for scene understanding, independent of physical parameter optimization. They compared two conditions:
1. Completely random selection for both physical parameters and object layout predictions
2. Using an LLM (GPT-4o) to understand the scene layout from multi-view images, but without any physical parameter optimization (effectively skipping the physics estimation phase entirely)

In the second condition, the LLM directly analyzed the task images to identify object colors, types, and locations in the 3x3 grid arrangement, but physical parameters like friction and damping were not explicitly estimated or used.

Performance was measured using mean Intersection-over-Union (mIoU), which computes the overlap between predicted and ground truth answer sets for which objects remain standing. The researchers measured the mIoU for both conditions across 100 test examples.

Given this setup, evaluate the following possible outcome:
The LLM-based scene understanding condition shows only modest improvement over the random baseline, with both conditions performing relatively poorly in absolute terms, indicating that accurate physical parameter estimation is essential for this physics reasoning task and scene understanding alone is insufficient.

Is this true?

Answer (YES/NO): YES